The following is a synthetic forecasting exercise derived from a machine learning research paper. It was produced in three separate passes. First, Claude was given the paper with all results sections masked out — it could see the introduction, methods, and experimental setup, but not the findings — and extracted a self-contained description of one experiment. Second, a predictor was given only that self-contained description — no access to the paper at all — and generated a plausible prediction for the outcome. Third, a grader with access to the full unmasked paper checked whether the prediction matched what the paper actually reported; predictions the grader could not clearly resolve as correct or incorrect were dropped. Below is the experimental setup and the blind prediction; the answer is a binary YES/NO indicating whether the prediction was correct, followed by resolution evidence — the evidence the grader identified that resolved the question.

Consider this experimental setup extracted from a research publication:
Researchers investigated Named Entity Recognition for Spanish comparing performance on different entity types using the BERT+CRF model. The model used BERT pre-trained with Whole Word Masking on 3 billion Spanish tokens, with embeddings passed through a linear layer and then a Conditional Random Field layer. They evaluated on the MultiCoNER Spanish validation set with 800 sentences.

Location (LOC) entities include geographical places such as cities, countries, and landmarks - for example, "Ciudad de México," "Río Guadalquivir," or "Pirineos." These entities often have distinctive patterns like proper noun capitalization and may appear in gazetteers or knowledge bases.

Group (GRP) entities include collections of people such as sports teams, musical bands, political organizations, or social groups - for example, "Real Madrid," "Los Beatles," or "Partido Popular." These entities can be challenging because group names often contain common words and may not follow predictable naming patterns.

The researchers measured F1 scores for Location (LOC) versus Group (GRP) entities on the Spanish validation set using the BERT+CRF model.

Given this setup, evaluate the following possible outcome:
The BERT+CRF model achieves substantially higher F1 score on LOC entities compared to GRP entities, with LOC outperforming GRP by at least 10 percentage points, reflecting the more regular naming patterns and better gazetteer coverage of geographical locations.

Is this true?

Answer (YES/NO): NO